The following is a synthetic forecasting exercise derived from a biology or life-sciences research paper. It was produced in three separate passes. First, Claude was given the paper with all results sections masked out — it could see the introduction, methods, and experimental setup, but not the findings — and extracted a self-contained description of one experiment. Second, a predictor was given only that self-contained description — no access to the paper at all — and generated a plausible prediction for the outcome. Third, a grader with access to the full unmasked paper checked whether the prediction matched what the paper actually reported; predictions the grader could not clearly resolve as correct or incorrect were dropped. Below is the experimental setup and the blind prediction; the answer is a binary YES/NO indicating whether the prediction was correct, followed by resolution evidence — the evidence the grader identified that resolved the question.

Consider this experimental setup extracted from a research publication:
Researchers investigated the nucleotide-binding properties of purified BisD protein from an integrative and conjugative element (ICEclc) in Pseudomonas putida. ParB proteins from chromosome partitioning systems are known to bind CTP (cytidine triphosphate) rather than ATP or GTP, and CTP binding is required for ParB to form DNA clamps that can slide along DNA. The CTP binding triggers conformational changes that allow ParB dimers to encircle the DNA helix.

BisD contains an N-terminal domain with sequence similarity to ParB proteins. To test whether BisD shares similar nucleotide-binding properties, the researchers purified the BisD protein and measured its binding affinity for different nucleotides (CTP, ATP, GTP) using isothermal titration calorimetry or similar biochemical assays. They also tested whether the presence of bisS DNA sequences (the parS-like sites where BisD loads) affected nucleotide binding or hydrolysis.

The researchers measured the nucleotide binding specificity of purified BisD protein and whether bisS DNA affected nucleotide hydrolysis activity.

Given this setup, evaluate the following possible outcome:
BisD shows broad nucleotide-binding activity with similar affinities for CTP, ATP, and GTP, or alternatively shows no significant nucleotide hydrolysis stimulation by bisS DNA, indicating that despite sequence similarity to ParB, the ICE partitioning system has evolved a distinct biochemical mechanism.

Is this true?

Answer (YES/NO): NO